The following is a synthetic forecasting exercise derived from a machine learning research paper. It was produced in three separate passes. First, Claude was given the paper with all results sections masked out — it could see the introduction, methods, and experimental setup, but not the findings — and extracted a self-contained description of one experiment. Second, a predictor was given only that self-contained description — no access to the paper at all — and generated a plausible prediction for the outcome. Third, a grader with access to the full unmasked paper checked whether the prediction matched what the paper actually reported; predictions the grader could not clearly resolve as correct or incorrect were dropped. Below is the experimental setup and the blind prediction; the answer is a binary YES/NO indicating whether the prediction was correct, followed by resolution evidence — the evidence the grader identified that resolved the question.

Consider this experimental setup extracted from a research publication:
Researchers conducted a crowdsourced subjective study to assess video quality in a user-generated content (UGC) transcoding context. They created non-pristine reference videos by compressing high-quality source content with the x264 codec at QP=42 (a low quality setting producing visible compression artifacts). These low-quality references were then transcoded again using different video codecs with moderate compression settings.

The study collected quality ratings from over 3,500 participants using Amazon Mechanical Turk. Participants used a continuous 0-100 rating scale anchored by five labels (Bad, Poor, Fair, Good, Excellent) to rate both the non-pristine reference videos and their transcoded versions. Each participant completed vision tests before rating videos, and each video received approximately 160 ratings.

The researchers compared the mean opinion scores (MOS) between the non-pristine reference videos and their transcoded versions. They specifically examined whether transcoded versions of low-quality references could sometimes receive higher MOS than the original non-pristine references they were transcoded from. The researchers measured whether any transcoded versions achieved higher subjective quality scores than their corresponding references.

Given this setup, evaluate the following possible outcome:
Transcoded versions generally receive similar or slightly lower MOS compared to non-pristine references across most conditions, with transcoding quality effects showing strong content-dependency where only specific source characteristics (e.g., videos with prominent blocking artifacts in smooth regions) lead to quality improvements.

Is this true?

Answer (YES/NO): NO